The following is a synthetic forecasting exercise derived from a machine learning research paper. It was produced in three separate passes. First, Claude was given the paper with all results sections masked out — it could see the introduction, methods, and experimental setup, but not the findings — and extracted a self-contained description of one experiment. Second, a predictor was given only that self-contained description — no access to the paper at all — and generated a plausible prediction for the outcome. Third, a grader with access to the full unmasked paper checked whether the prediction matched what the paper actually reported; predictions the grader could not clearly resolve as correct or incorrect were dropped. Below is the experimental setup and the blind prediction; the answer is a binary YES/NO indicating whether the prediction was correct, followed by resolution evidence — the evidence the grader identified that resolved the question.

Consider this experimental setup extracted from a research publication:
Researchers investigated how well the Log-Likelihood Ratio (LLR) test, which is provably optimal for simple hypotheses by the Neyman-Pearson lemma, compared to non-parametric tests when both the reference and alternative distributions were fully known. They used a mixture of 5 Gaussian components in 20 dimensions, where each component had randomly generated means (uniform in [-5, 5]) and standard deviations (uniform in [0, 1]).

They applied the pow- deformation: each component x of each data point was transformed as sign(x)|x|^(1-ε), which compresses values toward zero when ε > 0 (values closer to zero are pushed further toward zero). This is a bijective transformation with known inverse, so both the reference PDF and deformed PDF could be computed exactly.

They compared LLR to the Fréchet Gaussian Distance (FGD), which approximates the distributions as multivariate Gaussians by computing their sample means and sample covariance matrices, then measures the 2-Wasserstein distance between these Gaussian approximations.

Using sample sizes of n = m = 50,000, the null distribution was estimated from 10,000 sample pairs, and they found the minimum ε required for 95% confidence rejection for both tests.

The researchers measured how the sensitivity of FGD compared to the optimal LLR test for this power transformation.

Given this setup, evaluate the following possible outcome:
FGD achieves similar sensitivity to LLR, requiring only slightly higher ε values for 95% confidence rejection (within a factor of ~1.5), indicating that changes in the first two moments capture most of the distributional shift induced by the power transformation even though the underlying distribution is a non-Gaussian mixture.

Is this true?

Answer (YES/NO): NO